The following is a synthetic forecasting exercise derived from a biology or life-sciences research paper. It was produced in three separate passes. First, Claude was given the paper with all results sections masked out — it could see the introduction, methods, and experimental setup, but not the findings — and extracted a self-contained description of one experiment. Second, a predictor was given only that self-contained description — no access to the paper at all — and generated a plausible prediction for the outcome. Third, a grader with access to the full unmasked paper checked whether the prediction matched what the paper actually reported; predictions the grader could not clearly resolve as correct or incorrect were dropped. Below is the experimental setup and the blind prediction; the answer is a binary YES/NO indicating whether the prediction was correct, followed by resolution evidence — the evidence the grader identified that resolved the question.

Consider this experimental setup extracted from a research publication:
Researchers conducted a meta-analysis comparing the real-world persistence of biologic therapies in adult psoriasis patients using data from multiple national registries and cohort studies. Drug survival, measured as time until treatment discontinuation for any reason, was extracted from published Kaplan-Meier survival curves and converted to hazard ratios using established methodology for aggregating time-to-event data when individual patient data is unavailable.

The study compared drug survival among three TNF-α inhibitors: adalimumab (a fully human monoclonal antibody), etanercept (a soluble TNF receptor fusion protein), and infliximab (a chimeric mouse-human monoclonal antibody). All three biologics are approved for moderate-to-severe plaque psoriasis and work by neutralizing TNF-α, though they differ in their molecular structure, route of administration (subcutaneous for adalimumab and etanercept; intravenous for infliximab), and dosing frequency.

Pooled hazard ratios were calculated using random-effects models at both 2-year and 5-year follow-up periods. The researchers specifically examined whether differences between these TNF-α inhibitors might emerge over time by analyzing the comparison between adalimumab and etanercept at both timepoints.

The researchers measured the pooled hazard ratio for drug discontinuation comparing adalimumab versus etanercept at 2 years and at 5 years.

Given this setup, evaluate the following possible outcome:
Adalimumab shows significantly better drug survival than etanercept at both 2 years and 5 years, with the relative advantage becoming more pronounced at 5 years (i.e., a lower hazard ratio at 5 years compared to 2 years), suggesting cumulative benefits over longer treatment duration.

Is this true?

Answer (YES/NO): NO